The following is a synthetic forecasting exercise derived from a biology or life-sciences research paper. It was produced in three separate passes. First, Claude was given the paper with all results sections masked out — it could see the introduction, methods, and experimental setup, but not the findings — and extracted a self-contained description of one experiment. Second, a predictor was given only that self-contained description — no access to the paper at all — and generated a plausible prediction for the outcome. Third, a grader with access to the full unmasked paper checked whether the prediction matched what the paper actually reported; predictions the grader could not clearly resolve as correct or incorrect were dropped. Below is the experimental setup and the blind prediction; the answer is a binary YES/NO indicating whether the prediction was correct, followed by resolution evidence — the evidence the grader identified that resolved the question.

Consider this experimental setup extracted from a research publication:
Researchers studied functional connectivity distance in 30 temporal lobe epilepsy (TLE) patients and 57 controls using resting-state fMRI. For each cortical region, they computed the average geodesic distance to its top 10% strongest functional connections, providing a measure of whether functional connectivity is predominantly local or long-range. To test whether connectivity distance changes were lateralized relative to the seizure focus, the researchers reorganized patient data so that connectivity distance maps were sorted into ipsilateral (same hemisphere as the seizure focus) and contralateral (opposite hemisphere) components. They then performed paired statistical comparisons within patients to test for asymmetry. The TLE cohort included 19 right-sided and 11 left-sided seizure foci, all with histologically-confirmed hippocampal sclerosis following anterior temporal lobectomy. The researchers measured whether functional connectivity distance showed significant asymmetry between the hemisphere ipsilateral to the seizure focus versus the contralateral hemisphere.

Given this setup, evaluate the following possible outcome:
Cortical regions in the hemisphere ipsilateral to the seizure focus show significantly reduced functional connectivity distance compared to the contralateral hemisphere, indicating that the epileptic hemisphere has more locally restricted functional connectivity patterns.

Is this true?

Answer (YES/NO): YES